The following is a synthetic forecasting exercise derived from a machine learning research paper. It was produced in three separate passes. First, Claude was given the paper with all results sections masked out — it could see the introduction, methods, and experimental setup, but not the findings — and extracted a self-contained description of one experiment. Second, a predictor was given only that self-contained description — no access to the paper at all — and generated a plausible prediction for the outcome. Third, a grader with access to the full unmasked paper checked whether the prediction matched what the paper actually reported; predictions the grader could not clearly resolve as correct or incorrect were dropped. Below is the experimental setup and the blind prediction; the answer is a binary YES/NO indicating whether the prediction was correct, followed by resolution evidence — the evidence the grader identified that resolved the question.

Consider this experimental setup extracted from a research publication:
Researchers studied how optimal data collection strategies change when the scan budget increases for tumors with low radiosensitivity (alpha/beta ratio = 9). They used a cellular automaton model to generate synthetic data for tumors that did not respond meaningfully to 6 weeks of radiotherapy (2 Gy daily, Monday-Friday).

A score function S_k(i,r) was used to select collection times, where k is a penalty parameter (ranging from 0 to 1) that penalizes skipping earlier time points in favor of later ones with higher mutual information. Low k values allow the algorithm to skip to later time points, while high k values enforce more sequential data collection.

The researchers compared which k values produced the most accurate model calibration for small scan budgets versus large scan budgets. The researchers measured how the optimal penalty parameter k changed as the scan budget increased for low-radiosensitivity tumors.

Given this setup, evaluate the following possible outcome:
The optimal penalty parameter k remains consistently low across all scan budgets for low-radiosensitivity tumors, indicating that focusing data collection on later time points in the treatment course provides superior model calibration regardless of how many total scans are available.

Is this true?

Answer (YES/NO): NO